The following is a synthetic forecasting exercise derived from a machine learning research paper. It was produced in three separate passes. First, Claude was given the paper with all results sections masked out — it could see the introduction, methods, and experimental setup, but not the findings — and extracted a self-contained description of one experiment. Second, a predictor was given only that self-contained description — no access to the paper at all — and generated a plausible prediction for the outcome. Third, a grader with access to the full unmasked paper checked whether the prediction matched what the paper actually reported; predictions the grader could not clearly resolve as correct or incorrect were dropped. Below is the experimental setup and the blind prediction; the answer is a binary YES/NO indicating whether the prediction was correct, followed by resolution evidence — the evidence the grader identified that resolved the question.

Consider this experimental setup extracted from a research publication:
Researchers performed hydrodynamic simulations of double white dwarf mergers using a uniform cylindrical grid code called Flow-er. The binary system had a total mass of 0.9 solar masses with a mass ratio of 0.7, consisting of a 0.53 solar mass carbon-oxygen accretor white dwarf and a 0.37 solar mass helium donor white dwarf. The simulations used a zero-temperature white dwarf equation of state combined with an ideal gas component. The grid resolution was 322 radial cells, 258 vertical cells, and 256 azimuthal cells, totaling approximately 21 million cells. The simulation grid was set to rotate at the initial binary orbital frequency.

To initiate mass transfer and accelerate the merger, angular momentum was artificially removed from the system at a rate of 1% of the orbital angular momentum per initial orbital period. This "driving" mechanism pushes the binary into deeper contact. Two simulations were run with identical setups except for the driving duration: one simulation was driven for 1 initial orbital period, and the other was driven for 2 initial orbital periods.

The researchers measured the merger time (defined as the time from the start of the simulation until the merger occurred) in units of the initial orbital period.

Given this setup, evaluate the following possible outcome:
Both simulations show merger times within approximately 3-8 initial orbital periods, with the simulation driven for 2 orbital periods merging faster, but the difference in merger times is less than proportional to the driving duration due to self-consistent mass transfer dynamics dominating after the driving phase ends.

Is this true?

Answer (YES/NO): NO